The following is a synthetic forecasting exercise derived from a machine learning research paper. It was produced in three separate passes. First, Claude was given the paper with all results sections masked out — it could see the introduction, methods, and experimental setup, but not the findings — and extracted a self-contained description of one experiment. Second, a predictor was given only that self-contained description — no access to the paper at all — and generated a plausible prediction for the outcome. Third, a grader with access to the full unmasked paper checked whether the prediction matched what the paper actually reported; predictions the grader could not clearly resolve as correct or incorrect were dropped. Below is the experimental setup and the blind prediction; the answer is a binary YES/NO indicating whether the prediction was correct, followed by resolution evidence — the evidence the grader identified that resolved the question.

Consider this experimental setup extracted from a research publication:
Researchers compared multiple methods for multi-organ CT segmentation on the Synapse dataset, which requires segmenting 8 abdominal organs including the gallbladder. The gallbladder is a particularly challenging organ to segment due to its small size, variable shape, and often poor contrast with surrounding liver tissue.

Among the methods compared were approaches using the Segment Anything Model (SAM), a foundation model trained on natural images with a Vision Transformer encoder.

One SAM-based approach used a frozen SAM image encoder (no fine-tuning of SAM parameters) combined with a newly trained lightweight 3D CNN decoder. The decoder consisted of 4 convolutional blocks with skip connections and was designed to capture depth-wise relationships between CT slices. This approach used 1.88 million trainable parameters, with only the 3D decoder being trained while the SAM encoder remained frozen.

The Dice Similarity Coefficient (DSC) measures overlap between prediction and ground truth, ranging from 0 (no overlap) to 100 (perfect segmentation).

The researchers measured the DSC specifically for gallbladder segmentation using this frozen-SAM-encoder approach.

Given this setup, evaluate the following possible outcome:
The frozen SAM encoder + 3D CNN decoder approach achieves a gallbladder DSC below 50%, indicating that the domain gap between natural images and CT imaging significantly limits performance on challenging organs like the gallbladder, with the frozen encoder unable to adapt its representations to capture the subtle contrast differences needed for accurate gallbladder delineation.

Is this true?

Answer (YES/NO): YES